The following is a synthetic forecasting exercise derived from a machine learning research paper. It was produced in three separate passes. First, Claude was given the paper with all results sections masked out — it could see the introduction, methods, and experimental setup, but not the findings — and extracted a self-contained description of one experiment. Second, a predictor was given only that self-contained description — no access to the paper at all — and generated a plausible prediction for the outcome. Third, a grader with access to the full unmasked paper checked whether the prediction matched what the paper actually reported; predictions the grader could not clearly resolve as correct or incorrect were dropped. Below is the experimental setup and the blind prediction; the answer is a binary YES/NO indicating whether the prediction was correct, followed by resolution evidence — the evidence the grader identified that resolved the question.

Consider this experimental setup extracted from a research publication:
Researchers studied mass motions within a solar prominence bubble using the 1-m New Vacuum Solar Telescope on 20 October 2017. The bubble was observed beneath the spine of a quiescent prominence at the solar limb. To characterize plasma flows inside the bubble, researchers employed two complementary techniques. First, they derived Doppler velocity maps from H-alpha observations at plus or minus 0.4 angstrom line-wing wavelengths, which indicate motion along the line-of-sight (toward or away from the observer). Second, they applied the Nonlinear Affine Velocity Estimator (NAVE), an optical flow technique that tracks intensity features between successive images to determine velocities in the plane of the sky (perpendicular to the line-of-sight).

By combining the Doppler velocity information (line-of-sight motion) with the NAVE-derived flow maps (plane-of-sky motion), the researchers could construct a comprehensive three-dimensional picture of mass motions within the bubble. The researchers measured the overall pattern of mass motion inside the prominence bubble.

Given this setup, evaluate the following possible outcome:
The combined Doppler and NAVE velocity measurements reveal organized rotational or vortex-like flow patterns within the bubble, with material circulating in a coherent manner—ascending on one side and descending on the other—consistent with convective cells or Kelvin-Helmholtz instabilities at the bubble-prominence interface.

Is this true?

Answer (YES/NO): NO